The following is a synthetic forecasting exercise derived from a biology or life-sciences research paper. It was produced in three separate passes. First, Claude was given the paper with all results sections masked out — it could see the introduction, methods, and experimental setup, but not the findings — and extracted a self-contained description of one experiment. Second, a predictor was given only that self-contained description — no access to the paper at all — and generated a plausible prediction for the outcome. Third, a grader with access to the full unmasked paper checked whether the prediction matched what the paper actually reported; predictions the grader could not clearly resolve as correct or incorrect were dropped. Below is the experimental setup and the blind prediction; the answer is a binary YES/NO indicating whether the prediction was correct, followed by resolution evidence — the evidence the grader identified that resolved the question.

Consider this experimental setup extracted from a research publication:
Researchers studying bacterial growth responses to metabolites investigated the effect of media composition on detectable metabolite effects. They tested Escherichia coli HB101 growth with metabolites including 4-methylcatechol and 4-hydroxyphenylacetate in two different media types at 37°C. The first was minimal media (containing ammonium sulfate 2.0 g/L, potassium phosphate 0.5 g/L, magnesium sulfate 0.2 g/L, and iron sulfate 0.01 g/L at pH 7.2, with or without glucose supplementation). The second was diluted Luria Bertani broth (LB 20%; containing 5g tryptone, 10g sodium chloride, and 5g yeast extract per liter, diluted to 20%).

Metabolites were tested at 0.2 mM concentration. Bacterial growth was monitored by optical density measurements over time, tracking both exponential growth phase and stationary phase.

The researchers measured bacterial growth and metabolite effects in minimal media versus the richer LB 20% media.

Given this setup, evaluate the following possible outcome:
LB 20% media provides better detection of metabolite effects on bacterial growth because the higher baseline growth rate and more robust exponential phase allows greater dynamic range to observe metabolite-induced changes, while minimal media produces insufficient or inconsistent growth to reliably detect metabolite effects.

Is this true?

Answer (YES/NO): NO